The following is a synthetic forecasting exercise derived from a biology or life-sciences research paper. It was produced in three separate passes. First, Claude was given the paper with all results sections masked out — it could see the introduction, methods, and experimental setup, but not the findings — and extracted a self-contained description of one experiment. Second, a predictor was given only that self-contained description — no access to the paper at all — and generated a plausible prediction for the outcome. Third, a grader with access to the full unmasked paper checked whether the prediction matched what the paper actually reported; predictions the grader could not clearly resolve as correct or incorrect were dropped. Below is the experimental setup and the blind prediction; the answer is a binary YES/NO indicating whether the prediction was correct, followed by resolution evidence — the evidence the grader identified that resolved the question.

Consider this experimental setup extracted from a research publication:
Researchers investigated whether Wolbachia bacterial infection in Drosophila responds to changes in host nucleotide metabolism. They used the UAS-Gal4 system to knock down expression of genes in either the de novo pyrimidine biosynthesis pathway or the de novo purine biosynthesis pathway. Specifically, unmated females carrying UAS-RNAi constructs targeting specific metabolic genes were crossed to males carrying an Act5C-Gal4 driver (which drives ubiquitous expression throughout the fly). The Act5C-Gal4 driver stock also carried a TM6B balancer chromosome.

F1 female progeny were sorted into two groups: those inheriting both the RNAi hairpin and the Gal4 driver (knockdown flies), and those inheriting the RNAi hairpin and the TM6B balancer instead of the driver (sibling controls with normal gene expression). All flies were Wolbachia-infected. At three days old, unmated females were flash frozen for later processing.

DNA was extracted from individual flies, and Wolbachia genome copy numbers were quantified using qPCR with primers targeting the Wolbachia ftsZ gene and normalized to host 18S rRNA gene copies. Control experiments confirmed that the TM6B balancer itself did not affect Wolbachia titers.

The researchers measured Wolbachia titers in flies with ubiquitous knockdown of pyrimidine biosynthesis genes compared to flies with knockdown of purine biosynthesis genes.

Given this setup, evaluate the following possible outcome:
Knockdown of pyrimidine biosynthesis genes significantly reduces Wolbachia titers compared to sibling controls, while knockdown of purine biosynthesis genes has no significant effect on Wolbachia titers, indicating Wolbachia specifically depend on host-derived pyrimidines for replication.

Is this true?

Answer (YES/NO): NO